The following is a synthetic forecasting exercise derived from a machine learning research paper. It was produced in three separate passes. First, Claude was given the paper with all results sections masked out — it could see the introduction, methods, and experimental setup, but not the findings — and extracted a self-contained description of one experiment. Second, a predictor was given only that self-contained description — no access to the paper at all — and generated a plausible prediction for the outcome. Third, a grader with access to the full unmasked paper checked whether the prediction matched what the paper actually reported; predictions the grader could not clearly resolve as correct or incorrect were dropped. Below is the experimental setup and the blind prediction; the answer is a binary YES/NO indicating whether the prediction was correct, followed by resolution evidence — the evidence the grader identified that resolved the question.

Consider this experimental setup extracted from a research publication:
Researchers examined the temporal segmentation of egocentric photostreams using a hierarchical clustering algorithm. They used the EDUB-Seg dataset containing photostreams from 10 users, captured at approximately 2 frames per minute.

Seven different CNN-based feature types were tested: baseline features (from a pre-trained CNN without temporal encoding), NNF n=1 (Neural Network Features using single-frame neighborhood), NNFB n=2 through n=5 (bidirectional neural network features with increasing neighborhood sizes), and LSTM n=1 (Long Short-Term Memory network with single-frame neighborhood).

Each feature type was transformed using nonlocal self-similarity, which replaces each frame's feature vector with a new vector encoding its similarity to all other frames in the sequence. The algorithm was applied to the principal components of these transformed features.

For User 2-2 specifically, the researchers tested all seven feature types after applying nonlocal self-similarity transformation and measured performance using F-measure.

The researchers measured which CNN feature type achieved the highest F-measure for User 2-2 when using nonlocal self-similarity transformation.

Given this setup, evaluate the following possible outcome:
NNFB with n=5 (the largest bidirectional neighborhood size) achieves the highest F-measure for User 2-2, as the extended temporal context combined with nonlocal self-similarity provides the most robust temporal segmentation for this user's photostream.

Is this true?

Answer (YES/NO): NO